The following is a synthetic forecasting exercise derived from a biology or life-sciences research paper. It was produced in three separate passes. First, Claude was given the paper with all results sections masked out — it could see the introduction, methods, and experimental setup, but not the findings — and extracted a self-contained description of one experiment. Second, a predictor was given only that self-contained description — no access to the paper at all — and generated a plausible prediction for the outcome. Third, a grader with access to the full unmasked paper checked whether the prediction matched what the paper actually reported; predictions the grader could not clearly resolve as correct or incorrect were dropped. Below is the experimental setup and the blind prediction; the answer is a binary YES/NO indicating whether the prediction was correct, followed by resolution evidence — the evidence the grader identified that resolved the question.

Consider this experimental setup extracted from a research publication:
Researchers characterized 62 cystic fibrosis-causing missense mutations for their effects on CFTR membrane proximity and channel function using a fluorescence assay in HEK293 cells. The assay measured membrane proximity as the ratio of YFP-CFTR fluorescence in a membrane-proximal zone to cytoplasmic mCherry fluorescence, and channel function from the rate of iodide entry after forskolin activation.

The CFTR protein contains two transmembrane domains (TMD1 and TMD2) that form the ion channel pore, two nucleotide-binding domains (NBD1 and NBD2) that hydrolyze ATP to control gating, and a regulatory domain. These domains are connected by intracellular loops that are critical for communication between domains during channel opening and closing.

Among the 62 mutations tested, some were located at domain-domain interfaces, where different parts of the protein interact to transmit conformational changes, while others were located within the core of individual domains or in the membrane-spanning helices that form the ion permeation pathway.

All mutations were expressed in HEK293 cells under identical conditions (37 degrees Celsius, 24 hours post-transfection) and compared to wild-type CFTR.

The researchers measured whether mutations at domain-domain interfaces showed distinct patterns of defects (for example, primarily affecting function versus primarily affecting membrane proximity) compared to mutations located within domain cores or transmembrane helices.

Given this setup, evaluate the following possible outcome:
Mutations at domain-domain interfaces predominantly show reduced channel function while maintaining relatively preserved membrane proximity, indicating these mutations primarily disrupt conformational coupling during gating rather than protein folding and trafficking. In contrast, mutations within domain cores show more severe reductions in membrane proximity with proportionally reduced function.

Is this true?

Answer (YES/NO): NO